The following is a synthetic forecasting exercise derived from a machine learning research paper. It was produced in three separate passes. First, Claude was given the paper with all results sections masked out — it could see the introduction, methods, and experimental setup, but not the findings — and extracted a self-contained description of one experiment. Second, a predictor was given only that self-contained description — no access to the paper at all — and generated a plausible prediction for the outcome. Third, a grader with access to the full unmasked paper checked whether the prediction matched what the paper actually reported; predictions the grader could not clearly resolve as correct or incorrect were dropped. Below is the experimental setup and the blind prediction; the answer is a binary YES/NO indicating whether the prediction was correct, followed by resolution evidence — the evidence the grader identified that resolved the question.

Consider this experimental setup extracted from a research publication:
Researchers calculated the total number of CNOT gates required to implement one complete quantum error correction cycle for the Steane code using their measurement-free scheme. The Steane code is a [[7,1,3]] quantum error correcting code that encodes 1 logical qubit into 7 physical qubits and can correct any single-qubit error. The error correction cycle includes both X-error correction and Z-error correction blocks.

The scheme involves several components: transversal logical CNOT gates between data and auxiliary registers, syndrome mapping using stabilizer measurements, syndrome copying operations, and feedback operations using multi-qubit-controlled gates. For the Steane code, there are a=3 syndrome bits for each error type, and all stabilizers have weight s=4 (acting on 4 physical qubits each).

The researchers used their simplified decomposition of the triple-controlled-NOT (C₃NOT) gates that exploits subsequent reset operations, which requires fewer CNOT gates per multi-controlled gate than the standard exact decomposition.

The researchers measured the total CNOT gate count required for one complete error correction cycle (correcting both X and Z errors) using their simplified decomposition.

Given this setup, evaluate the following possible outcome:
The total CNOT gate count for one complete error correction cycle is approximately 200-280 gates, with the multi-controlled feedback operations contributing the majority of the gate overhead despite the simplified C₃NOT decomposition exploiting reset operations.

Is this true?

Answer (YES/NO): NO